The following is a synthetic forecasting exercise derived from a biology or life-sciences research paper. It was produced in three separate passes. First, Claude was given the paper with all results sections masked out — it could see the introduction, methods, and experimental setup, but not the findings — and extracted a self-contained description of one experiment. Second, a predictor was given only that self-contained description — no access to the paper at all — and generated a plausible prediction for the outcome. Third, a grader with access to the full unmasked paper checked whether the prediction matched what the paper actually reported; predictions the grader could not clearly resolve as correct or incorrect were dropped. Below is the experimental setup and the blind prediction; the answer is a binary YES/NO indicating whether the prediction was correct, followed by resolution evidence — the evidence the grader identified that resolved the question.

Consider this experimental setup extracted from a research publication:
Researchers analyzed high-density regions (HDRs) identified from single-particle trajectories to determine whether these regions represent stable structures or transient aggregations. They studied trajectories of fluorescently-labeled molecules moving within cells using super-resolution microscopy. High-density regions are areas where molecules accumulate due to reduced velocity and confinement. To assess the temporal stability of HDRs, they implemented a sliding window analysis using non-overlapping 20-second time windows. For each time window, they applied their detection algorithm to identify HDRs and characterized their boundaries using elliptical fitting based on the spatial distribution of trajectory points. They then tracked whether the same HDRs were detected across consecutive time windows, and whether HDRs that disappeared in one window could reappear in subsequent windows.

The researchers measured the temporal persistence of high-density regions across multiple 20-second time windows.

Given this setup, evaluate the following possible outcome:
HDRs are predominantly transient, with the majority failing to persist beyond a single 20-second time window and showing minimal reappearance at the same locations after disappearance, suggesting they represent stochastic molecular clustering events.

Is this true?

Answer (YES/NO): NO